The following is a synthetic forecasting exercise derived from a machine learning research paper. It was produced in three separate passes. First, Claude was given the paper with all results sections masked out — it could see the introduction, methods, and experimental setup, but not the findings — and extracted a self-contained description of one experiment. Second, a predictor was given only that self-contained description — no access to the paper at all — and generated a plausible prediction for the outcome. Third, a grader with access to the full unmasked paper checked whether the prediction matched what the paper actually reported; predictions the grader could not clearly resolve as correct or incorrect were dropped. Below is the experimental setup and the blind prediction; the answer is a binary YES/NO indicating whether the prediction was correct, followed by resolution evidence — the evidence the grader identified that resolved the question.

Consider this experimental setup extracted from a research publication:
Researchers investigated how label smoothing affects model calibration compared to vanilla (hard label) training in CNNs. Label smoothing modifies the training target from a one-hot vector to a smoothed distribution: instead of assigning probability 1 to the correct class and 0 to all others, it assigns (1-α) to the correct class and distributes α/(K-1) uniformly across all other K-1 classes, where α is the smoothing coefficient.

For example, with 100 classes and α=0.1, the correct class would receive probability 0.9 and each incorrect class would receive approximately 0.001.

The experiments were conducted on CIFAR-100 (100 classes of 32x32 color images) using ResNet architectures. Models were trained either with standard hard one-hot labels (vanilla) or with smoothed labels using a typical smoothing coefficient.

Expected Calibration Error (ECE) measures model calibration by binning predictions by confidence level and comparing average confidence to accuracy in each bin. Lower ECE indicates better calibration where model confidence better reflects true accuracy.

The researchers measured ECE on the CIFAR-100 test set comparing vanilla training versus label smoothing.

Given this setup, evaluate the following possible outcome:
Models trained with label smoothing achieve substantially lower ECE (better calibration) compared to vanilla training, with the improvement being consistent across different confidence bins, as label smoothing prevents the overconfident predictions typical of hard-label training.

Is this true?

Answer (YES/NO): NO